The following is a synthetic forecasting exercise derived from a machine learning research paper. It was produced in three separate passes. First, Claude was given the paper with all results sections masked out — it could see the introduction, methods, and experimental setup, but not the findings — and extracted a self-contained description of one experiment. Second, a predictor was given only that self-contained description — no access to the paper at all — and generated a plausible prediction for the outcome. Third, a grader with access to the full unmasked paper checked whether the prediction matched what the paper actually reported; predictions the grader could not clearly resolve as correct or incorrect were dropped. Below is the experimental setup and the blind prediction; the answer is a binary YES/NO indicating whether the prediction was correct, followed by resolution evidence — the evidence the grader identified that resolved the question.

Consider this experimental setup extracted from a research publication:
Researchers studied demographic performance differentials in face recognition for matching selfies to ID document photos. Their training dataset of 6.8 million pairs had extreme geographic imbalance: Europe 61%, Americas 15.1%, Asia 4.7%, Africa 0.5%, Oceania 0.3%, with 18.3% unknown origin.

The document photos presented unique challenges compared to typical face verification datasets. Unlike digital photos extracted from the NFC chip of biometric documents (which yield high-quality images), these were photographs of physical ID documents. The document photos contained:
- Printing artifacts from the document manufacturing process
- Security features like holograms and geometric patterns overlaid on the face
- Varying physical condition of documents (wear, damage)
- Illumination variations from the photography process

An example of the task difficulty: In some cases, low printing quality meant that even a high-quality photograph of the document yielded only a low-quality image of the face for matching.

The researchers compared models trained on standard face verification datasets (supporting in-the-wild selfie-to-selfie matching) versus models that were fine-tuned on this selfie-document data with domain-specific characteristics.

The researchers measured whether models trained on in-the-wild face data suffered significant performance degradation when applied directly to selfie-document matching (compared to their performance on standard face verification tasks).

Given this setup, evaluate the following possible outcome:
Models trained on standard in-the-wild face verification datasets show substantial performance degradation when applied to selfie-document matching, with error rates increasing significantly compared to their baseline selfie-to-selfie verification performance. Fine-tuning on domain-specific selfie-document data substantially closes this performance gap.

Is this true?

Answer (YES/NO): YES